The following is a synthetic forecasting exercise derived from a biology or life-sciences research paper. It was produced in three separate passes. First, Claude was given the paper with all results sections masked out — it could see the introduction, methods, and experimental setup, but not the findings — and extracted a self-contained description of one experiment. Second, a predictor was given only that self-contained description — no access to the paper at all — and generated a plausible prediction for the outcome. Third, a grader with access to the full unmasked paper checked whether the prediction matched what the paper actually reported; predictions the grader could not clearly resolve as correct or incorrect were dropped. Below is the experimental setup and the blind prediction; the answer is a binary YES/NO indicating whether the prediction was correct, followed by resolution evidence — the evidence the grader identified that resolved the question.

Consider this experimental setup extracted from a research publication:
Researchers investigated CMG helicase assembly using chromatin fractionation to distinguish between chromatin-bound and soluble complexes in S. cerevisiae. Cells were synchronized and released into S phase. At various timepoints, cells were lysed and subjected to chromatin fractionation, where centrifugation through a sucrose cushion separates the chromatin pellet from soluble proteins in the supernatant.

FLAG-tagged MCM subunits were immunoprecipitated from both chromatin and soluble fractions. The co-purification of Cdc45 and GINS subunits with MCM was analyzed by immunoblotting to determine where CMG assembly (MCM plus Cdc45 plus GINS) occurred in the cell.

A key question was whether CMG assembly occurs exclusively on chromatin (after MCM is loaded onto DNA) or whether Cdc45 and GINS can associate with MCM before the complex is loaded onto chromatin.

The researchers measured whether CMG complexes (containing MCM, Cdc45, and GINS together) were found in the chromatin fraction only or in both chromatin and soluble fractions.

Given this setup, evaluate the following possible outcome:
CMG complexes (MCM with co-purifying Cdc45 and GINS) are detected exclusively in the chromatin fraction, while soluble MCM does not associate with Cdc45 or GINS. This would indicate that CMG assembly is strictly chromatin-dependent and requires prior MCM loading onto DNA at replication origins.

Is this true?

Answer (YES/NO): YES